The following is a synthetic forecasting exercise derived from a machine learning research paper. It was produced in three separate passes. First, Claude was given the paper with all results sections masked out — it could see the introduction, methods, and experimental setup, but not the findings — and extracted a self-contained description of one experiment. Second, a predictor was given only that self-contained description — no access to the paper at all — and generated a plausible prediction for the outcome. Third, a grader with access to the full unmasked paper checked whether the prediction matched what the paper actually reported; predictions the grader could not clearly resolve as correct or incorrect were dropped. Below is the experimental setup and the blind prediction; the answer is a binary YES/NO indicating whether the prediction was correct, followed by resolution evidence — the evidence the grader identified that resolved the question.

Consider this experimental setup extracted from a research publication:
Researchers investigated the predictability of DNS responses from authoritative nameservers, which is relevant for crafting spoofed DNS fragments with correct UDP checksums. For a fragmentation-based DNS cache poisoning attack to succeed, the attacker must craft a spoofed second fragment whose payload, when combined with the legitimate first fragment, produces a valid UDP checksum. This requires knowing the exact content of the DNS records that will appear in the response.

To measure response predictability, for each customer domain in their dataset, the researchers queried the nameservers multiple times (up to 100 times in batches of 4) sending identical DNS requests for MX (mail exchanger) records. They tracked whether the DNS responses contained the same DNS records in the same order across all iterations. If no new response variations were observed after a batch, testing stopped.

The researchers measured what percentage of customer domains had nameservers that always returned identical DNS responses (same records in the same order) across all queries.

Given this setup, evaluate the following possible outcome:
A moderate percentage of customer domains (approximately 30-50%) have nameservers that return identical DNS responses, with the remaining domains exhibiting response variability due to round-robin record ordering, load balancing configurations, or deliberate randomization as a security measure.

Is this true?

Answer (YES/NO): NO